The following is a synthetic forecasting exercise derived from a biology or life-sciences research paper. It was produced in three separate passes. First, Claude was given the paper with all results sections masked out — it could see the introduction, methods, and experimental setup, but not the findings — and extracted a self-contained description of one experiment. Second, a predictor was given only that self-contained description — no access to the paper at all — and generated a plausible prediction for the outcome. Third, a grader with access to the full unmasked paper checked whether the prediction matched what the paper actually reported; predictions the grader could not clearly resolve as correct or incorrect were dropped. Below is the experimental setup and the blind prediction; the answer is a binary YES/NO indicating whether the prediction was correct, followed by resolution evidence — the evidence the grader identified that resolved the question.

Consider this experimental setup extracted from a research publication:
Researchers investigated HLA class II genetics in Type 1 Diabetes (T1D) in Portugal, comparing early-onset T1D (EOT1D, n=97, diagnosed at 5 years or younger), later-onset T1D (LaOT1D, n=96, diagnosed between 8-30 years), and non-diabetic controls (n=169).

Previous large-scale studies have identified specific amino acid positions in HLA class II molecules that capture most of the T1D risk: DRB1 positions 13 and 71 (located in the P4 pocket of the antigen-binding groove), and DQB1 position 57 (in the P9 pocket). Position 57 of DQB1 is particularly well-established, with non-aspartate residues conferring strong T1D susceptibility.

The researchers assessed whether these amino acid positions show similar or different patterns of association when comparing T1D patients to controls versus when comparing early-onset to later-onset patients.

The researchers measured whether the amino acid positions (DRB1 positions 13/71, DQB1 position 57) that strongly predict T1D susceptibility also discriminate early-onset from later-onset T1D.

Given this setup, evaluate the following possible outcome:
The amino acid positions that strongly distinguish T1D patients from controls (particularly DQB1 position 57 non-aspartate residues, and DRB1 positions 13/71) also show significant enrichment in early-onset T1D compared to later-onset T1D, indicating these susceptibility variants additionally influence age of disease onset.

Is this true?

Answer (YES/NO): NO